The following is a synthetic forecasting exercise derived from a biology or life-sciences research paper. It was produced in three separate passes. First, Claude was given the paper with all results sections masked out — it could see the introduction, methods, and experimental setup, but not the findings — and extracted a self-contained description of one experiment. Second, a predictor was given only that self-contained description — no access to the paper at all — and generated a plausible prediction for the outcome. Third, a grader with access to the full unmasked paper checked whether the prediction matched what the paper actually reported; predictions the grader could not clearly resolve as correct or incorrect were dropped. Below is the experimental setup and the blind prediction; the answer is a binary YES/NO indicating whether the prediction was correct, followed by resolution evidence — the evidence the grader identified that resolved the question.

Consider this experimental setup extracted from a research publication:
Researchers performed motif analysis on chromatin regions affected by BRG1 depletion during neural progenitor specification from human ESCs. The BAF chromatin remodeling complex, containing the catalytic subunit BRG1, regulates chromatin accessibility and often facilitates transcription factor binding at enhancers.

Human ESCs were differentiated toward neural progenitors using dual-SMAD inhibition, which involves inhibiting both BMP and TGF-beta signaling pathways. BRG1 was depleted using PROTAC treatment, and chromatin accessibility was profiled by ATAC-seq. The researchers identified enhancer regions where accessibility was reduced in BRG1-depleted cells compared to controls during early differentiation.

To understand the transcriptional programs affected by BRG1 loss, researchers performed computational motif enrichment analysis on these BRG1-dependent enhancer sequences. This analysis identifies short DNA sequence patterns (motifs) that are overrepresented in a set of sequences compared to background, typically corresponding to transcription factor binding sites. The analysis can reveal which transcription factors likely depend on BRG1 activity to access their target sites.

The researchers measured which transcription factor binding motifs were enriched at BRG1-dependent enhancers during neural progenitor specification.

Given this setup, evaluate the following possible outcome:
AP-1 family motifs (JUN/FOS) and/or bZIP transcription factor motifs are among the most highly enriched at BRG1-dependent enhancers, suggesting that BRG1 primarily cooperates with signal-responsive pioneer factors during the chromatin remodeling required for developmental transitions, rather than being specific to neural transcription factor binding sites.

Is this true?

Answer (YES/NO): NO